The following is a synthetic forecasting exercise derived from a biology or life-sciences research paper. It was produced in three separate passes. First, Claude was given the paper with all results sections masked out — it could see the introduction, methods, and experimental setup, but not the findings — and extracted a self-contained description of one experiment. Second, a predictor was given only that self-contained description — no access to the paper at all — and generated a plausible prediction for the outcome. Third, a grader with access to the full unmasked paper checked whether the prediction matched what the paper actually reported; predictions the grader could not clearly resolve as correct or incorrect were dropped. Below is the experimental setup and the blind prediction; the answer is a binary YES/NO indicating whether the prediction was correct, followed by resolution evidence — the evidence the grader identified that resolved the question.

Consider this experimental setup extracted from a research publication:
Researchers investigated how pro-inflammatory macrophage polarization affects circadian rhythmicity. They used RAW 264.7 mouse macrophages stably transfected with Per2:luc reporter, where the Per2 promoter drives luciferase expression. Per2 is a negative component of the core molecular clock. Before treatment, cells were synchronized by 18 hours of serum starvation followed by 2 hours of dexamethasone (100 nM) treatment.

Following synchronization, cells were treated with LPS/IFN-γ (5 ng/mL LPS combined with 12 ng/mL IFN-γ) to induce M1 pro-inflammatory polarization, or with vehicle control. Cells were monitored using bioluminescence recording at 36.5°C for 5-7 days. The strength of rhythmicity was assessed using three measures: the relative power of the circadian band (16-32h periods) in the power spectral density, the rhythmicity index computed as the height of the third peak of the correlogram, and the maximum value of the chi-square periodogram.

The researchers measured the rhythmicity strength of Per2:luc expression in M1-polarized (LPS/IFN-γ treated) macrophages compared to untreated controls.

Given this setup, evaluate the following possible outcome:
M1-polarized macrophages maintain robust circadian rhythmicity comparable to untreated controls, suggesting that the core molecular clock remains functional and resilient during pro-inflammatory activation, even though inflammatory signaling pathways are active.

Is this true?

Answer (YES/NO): NO